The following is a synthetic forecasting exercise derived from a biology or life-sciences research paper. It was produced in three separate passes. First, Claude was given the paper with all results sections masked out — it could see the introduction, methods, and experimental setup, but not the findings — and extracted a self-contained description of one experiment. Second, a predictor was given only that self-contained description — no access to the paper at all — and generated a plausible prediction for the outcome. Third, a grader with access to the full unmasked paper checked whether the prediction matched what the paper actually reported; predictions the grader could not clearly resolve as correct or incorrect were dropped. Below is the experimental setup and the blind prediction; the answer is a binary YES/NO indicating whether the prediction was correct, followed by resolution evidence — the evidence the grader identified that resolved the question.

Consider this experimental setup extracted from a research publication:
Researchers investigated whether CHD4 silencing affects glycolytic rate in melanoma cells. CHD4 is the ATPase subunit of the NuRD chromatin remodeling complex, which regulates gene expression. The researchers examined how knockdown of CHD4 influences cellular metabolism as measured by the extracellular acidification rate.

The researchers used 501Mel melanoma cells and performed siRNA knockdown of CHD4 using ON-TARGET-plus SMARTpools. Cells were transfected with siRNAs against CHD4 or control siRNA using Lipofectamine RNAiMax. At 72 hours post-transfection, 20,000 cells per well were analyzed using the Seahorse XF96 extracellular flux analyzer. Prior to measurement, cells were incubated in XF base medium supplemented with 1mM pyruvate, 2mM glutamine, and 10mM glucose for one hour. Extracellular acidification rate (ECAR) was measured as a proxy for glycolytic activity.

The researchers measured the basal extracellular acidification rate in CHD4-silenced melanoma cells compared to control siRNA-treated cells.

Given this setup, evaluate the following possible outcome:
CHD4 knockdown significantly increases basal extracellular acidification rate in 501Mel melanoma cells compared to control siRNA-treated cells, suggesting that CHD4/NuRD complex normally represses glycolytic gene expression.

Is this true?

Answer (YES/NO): YES